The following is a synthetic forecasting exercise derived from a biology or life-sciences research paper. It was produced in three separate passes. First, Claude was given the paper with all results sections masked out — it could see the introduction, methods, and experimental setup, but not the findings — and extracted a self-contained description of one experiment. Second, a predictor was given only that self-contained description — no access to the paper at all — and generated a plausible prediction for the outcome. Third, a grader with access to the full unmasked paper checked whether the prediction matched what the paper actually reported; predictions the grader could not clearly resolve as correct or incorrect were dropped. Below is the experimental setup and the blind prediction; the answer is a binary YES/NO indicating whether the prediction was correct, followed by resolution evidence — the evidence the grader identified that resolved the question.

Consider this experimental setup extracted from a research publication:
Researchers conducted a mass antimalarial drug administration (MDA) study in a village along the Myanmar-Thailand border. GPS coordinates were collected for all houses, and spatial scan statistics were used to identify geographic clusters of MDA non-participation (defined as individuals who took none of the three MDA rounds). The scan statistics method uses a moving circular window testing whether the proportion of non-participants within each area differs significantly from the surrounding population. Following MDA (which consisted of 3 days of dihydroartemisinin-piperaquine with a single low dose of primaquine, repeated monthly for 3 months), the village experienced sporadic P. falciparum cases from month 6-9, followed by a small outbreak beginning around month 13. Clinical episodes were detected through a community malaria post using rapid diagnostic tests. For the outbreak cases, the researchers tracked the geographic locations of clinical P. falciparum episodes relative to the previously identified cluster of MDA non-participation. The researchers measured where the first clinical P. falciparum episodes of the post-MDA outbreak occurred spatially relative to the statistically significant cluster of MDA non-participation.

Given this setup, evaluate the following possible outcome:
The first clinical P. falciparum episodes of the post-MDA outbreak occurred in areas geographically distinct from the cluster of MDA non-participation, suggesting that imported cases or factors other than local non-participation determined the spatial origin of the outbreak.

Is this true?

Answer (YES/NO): NO